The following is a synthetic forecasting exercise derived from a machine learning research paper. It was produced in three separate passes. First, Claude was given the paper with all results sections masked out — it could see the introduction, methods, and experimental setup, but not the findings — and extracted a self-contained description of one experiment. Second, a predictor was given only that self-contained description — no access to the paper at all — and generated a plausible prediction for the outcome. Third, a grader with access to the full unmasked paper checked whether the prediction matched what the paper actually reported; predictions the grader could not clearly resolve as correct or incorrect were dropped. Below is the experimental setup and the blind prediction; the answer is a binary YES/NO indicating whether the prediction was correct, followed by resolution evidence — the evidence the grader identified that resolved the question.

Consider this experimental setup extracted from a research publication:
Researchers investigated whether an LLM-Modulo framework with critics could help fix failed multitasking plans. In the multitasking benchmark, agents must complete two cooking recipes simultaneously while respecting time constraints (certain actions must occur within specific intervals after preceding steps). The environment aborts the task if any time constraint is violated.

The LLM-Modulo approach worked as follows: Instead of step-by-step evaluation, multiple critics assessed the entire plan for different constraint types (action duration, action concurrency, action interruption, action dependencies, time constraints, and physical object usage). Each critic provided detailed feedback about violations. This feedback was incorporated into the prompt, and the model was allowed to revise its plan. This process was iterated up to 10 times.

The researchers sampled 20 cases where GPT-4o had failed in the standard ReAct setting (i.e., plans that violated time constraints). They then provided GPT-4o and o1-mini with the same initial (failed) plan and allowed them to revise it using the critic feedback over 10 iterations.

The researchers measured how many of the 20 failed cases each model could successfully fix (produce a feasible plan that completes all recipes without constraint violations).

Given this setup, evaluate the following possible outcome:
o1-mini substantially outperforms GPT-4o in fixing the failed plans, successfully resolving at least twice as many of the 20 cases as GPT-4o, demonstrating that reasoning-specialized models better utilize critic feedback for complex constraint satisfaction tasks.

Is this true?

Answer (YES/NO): NO